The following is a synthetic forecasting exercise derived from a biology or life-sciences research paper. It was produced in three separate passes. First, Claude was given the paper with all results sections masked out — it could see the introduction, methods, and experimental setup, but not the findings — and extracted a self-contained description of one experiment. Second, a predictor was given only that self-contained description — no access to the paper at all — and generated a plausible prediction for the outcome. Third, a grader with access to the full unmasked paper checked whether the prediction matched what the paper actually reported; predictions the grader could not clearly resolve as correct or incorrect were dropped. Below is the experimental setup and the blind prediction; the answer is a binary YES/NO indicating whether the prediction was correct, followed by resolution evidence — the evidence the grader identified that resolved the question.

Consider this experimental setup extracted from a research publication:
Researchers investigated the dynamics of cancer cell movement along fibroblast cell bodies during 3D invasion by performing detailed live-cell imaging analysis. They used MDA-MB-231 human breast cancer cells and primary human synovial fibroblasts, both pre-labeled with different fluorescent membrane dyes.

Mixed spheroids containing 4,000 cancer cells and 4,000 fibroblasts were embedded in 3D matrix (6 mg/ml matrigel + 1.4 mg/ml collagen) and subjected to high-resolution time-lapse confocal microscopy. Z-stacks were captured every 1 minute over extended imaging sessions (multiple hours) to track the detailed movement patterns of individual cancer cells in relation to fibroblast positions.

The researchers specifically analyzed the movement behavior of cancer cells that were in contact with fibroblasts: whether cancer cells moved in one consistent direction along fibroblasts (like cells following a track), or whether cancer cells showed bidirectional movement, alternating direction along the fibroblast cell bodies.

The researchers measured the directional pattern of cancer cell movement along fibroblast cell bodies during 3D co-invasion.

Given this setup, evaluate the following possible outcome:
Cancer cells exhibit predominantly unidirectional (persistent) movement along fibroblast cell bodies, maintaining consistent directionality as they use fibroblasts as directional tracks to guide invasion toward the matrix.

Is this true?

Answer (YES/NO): NO